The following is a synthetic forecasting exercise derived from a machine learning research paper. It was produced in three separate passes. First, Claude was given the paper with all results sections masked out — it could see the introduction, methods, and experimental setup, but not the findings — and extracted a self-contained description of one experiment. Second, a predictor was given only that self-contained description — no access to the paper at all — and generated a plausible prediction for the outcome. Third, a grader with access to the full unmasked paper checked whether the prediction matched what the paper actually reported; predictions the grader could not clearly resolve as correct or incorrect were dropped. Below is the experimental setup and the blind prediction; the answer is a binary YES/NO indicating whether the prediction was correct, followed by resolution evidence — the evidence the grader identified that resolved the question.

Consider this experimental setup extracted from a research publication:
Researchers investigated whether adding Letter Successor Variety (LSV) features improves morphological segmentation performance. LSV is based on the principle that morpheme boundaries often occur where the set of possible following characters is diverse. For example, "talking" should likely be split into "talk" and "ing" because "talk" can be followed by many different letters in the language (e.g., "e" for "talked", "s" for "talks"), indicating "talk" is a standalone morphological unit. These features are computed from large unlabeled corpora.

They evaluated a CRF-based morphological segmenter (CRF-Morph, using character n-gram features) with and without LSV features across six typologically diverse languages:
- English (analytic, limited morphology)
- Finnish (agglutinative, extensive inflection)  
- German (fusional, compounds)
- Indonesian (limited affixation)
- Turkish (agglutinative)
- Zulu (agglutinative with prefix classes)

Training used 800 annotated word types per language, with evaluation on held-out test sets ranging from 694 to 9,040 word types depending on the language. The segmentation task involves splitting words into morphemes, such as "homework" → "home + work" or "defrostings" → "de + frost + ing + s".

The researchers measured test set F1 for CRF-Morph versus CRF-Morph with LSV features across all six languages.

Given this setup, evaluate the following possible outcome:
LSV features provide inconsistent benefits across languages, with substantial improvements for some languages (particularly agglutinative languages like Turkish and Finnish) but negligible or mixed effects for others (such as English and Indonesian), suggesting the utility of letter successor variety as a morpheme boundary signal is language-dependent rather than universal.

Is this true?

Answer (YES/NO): NO